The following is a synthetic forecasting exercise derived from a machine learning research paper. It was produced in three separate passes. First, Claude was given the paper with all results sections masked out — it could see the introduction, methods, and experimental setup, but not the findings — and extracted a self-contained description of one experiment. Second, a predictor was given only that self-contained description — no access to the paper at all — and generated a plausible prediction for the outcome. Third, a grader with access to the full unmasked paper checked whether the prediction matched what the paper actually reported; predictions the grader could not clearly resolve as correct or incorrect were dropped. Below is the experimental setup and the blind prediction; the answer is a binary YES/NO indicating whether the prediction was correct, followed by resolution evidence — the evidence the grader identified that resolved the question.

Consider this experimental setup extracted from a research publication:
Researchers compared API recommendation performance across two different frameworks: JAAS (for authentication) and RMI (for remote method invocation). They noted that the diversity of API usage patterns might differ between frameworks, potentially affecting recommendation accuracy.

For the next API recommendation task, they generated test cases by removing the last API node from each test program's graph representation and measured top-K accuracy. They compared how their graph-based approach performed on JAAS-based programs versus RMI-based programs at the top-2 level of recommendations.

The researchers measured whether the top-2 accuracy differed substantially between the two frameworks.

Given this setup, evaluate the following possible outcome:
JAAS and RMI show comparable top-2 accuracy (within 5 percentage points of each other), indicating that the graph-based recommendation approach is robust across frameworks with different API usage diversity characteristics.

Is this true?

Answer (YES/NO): NO